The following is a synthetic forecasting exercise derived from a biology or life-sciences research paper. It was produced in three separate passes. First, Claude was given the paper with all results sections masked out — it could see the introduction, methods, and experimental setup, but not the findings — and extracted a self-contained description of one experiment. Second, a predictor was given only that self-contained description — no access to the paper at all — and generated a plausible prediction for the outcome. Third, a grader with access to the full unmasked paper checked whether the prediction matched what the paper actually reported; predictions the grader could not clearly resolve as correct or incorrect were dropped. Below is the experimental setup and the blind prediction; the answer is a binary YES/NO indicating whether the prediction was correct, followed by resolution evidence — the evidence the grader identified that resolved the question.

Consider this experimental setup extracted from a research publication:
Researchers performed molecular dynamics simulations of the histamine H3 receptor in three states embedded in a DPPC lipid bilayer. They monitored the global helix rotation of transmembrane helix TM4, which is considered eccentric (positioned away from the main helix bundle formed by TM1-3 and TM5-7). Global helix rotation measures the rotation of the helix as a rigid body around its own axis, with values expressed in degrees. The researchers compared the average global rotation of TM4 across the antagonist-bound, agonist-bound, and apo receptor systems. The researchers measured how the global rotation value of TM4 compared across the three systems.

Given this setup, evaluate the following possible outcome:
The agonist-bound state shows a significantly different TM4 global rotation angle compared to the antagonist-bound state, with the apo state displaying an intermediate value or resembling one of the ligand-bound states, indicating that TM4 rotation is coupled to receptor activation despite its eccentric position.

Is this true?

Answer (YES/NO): YES